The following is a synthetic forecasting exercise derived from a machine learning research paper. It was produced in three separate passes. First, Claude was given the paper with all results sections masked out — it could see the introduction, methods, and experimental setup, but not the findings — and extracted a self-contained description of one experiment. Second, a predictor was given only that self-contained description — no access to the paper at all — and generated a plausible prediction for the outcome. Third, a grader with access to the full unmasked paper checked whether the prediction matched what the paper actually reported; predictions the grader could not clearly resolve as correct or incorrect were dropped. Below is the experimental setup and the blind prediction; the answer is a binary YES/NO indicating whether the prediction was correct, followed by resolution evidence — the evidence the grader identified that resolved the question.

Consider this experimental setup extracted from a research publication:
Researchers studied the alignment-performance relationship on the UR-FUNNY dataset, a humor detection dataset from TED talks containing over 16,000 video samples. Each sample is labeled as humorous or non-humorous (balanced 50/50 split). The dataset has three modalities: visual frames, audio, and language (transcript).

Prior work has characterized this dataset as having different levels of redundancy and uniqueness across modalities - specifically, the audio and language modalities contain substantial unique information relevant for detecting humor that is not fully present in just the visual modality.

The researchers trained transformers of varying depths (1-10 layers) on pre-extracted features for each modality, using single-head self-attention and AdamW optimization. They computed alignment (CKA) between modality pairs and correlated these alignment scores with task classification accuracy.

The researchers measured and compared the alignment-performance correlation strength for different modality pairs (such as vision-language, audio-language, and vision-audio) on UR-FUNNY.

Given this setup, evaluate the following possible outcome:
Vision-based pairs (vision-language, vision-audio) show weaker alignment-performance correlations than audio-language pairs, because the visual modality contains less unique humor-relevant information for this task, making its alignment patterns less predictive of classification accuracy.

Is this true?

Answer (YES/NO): NO